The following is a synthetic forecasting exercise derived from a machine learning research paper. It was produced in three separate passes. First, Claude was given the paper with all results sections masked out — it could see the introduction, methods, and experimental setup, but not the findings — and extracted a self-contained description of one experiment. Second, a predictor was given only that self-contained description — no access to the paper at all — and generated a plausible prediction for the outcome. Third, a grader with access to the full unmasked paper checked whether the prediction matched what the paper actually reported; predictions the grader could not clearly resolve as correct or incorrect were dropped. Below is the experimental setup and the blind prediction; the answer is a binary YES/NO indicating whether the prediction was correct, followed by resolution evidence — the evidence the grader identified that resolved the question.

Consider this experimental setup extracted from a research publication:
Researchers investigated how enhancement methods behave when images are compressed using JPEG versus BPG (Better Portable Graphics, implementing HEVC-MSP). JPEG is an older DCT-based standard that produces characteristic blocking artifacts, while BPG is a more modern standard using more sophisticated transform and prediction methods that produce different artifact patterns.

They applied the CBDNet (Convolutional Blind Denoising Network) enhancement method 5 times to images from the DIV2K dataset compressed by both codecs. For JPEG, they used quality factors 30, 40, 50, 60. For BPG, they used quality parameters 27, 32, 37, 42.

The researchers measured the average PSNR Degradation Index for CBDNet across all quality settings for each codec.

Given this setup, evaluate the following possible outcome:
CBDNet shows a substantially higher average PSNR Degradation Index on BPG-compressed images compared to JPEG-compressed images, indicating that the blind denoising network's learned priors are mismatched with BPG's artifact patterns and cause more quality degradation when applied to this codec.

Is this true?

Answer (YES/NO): NO